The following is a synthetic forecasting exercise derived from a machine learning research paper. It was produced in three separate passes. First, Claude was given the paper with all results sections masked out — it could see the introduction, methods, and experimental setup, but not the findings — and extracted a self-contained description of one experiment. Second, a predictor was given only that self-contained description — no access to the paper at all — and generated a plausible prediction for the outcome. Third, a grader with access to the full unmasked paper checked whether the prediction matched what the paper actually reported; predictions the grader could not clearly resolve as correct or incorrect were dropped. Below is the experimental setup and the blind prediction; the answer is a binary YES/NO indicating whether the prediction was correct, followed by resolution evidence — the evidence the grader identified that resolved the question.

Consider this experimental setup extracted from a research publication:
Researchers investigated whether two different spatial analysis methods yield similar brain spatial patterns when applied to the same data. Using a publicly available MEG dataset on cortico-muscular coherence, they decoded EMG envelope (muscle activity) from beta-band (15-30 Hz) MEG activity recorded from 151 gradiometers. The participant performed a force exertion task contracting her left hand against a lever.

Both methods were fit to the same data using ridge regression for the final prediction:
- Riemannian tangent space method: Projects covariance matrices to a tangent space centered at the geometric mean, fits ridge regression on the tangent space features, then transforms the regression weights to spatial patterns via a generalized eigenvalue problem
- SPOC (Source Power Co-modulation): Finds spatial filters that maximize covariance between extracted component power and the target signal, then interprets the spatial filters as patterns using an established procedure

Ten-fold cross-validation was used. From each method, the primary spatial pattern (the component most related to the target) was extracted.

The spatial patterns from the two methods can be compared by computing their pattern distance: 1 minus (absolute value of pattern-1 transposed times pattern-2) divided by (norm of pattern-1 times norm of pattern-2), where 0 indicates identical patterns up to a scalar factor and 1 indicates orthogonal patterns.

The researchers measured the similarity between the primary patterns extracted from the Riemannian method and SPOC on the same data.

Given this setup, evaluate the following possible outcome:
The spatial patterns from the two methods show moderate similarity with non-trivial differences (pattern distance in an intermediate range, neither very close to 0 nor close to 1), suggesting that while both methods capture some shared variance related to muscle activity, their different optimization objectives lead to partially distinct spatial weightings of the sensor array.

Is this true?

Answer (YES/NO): NO